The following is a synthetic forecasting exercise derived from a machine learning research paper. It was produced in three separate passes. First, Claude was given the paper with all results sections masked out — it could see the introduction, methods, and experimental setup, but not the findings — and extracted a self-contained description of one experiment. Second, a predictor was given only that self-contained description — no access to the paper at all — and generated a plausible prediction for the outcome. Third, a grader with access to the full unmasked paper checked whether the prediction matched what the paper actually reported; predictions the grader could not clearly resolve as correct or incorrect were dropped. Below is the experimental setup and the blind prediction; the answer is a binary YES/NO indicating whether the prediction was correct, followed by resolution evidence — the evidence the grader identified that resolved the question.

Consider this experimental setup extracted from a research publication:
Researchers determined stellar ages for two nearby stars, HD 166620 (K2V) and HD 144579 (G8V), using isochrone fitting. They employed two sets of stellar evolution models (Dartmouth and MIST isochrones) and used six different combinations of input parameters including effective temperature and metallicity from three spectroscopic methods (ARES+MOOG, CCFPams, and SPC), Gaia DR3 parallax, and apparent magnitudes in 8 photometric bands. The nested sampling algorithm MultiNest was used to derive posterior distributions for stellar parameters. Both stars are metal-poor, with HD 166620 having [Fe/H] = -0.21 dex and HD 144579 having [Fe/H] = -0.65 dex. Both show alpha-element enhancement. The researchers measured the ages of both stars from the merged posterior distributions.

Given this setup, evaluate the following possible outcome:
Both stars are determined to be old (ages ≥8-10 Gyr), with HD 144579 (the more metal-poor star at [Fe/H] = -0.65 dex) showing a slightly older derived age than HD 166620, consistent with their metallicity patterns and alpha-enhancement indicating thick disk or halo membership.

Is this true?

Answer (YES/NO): NO